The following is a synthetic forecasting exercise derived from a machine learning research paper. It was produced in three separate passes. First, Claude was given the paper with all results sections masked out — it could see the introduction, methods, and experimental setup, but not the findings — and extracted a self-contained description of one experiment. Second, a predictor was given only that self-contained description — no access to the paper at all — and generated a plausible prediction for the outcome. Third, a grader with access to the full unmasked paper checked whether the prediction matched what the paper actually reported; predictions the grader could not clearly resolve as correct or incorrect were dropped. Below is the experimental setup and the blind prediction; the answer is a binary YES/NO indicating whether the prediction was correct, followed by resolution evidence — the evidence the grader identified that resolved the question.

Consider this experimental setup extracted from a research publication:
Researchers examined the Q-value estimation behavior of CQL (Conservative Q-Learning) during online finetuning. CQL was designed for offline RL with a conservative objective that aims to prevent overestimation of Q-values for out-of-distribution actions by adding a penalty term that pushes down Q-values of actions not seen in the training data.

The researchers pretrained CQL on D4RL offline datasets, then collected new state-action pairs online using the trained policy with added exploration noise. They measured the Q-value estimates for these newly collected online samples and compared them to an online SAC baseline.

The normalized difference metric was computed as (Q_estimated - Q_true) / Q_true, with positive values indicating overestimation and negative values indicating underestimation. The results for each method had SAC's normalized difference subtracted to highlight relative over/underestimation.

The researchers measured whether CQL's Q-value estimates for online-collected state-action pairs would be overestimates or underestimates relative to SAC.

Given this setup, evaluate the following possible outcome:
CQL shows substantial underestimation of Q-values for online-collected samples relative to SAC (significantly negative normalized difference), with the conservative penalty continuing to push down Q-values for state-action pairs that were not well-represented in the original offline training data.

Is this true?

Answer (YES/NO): NO